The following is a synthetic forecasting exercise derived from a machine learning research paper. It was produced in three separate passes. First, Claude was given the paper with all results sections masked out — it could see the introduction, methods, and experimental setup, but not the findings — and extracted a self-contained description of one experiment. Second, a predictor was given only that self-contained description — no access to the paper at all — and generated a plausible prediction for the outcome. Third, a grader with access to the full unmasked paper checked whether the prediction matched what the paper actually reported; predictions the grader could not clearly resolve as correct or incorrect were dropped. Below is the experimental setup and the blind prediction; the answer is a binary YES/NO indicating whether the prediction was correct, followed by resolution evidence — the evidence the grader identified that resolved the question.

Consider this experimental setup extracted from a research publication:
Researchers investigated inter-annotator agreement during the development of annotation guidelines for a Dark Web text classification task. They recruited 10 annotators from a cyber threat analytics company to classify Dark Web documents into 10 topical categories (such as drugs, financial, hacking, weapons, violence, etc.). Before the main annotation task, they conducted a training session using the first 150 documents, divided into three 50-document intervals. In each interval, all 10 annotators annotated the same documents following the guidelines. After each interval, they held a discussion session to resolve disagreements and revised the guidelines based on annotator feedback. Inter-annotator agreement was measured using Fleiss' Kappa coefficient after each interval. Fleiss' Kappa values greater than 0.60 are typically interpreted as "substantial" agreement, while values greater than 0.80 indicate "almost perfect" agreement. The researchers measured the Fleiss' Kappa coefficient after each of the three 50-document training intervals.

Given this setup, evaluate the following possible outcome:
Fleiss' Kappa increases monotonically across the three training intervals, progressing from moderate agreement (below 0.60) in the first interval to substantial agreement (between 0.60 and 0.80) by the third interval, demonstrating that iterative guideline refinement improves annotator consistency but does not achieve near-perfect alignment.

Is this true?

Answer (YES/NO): NO